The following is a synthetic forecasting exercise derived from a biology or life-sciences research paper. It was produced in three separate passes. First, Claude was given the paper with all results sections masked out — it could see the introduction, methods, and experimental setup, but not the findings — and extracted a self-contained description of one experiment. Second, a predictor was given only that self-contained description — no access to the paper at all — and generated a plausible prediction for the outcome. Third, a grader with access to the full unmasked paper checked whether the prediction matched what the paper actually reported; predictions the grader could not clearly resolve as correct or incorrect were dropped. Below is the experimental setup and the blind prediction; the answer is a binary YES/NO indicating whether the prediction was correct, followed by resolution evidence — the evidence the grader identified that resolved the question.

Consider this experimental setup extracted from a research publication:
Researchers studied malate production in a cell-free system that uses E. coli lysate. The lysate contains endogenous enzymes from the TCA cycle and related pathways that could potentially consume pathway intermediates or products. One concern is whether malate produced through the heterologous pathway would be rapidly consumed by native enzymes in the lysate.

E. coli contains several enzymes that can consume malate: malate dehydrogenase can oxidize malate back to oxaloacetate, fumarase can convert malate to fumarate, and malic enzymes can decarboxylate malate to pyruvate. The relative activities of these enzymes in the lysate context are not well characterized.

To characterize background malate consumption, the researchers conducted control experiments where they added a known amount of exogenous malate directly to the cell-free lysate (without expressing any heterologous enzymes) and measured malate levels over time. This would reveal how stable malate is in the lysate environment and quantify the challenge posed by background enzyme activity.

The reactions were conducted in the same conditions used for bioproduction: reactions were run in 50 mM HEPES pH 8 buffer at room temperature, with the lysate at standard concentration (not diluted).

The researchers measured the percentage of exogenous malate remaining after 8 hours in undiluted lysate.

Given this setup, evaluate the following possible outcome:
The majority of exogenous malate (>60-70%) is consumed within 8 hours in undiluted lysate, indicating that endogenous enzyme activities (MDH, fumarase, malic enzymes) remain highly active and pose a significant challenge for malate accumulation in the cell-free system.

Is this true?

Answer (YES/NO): YES